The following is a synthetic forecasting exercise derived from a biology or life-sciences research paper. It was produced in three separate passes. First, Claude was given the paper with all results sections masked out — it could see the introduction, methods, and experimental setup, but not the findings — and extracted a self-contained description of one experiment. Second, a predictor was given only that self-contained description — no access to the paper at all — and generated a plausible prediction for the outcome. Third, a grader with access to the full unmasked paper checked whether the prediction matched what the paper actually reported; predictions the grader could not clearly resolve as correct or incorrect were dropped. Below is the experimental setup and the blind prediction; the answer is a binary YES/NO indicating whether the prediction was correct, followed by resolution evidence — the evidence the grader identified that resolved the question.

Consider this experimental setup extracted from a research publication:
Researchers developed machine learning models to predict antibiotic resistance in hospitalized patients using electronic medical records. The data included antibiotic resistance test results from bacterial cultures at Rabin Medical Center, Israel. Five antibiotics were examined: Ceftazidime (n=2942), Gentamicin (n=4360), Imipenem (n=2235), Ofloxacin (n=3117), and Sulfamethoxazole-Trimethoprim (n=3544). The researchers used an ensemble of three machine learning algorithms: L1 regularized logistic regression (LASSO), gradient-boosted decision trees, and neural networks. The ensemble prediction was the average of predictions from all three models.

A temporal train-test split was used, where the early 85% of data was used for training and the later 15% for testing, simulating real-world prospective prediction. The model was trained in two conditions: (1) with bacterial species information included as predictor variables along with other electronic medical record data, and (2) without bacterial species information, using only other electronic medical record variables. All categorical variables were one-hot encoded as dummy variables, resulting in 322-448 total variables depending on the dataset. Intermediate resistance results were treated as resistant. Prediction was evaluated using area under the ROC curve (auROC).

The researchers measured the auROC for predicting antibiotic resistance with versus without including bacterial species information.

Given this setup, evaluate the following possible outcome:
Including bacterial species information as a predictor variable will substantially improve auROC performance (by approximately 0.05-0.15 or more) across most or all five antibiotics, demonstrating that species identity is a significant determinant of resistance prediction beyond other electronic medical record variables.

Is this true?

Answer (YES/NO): YES